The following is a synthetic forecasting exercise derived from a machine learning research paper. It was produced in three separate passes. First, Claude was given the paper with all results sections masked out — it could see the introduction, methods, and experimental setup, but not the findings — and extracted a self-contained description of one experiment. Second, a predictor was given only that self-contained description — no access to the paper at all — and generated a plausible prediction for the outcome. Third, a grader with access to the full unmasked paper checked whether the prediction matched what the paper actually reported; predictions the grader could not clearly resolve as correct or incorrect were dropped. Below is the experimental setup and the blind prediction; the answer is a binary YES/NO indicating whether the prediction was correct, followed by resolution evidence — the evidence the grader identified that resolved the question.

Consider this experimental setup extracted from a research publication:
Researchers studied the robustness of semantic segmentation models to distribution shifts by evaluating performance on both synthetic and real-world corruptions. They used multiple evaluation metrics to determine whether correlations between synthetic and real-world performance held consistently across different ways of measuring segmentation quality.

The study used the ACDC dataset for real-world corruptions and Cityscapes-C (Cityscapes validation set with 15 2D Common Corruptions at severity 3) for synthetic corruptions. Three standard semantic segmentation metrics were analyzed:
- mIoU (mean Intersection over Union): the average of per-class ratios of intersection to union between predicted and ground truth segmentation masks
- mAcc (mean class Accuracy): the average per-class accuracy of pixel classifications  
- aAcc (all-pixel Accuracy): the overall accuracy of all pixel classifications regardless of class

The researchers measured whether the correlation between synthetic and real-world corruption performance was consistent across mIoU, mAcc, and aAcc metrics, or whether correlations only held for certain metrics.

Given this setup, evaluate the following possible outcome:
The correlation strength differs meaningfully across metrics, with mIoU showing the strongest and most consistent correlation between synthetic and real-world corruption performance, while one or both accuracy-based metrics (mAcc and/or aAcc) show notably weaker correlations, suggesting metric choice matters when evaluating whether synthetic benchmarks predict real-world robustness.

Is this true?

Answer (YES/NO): NO